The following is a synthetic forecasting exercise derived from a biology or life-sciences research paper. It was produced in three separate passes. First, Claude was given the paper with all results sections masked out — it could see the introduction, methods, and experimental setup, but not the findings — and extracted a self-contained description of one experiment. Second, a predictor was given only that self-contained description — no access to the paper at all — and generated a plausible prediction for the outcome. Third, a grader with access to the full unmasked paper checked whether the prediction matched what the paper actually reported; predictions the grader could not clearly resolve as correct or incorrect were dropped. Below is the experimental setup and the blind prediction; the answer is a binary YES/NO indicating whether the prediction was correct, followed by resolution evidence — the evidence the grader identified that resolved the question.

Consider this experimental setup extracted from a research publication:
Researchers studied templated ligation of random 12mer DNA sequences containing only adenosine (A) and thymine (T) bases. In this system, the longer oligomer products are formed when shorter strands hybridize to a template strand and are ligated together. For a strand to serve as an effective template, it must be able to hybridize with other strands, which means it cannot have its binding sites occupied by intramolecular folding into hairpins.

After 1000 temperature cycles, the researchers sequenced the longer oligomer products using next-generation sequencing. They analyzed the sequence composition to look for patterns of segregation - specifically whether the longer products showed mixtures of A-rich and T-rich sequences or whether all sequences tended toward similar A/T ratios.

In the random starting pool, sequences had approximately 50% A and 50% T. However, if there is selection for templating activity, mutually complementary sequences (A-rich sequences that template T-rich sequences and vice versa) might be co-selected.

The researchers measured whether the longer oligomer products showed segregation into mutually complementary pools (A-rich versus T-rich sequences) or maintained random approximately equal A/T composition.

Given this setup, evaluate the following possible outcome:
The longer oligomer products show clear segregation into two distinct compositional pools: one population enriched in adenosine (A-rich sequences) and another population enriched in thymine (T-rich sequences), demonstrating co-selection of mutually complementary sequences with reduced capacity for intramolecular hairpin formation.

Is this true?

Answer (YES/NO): YES